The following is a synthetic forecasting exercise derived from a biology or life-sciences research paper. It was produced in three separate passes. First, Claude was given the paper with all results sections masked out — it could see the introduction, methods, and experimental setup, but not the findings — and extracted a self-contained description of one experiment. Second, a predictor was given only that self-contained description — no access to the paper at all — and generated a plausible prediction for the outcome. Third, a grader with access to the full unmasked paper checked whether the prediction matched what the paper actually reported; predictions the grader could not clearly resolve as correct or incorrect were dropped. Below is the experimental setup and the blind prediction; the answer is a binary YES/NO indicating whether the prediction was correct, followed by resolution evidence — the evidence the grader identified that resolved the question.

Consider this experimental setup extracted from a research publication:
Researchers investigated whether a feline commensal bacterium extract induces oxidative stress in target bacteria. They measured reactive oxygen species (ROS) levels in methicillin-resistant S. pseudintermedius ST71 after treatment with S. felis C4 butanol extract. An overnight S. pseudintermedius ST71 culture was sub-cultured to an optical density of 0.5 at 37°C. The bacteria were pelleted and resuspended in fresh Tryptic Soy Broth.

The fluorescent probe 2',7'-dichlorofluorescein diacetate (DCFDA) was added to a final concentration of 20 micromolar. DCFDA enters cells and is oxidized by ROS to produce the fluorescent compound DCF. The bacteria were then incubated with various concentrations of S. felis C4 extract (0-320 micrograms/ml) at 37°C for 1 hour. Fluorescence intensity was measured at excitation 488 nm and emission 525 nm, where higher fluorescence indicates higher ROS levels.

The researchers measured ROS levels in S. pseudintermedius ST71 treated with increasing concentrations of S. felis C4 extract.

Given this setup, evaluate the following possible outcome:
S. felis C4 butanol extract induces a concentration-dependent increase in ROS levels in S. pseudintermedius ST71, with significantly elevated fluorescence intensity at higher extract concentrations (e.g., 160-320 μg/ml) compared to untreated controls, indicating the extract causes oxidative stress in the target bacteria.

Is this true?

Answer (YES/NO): YES